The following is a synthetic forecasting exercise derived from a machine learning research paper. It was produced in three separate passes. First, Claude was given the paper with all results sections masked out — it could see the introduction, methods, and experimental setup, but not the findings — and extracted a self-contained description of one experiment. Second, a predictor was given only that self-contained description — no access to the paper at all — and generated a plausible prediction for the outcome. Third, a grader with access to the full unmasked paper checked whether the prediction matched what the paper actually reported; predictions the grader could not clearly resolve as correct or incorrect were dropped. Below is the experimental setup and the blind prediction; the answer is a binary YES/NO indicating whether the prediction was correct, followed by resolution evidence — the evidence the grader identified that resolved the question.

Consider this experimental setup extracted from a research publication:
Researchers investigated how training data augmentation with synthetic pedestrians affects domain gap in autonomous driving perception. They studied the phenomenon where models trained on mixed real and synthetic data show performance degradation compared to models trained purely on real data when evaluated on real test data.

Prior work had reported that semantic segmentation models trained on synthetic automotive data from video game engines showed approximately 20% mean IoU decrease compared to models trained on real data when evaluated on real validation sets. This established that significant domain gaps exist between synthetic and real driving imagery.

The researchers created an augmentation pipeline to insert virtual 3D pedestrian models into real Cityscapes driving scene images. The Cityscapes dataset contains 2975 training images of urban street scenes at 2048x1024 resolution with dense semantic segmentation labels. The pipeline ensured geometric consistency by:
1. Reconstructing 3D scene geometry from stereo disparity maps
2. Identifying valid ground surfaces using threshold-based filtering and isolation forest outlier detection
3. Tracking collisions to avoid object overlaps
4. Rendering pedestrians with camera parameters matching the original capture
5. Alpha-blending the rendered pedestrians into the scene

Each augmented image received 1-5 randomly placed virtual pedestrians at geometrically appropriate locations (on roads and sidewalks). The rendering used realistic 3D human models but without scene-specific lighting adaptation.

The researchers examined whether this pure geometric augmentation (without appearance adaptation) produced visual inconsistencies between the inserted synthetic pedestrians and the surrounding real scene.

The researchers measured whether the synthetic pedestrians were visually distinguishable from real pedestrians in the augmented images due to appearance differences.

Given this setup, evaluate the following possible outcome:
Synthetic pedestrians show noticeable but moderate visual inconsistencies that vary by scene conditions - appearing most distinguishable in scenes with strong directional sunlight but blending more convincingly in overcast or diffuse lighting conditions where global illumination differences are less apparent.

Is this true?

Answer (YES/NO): NO